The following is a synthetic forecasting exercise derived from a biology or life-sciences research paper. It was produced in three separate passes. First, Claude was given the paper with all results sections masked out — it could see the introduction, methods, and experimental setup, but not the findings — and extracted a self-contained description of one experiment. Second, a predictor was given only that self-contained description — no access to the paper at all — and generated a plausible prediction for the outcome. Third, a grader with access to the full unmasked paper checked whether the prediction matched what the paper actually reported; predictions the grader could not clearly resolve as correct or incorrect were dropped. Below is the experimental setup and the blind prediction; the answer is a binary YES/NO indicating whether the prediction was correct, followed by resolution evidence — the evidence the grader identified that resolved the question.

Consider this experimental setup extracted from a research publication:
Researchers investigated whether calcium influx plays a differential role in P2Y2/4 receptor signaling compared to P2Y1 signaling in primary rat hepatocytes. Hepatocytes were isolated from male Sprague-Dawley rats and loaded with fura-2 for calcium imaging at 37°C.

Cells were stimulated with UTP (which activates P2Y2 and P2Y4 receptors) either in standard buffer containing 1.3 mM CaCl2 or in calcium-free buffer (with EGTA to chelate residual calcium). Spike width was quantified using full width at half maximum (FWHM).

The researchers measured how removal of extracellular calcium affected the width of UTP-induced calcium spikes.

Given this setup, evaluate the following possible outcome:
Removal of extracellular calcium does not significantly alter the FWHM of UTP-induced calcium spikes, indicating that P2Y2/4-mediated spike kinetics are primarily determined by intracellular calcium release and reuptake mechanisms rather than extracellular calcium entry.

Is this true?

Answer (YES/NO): YES